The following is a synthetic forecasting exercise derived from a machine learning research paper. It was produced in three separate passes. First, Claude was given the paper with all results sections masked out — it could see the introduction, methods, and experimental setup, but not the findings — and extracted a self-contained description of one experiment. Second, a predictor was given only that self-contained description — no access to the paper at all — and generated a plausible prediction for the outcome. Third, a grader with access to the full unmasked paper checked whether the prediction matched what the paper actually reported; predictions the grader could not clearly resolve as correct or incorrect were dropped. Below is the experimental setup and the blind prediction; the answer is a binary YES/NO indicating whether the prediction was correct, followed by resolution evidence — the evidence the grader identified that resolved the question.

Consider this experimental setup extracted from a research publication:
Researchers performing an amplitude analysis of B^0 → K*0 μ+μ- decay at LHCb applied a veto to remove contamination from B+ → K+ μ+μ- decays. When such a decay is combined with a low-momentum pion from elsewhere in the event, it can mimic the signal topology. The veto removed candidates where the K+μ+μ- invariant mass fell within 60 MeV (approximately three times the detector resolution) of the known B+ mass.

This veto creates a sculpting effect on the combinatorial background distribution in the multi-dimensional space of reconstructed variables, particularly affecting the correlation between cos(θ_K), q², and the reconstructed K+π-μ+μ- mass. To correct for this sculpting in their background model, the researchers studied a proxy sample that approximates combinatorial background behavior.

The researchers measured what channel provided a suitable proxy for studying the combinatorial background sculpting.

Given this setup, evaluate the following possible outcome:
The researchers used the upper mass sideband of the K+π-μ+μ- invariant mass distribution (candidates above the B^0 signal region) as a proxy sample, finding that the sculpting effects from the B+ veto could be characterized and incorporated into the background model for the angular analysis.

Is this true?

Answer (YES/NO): NO